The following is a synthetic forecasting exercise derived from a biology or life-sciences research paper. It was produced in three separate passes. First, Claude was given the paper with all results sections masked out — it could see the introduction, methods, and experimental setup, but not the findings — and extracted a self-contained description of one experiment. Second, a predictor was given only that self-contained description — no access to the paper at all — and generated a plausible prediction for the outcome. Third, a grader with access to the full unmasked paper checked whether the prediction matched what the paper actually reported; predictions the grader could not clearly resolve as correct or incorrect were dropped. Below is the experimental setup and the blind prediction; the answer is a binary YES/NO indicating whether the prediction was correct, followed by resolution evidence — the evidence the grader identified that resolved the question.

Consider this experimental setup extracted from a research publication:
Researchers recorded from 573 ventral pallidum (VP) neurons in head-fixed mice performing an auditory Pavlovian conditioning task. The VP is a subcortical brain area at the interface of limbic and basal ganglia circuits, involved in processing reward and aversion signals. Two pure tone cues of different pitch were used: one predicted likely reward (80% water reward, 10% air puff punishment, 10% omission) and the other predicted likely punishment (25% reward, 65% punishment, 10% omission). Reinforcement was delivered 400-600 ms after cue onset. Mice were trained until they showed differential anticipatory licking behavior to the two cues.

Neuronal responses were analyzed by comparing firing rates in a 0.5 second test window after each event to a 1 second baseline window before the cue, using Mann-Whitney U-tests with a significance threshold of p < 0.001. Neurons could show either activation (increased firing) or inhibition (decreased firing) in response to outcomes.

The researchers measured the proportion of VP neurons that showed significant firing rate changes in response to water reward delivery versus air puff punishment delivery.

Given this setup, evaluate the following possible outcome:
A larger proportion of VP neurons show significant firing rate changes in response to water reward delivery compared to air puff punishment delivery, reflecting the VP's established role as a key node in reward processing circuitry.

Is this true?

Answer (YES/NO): NO